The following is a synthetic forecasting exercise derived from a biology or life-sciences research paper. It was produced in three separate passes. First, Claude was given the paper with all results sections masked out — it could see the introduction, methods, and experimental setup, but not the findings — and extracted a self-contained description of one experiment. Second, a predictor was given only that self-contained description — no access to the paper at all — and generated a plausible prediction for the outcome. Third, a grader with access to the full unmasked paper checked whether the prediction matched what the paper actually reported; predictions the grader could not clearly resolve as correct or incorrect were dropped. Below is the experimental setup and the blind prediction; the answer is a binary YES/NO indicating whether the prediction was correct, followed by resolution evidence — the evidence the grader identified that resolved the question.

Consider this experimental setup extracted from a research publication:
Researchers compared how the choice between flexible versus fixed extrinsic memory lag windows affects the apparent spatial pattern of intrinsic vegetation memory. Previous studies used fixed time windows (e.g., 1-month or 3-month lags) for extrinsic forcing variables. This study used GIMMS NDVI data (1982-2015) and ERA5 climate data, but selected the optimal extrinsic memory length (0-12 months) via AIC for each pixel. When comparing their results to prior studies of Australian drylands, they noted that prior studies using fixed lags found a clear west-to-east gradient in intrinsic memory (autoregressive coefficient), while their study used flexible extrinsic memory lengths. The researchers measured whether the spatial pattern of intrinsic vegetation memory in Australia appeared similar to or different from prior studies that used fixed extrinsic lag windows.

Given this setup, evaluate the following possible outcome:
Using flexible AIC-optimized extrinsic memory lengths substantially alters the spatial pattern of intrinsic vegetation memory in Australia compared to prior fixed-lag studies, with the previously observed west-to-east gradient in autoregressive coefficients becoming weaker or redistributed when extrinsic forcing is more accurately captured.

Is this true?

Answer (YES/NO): YES